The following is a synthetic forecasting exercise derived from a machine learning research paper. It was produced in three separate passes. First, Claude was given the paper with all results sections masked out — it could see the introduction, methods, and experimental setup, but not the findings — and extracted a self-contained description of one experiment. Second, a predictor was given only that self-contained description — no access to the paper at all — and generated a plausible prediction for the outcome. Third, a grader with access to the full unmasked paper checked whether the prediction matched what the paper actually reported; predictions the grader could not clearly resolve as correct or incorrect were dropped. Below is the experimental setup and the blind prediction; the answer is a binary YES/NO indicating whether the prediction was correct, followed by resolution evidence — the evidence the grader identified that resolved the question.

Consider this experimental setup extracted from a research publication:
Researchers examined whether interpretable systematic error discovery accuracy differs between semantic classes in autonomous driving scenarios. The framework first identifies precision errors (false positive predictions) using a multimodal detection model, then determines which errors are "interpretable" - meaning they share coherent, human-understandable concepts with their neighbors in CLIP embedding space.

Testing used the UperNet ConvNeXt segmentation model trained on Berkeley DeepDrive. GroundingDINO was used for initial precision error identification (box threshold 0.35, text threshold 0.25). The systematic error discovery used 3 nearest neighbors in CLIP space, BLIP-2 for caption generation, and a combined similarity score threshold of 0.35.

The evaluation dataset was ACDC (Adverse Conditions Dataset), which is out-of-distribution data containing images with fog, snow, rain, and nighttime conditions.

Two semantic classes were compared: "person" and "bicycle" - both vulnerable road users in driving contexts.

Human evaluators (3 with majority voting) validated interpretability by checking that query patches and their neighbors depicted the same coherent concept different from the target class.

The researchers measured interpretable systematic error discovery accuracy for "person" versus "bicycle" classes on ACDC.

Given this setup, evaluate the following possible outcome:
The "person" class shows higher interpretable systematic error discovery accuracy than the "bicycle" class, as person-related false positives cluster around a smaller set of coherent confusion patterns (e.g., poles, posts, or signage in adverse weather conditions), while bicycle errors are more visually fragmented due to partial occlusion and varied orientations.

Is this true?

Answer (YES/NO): YES